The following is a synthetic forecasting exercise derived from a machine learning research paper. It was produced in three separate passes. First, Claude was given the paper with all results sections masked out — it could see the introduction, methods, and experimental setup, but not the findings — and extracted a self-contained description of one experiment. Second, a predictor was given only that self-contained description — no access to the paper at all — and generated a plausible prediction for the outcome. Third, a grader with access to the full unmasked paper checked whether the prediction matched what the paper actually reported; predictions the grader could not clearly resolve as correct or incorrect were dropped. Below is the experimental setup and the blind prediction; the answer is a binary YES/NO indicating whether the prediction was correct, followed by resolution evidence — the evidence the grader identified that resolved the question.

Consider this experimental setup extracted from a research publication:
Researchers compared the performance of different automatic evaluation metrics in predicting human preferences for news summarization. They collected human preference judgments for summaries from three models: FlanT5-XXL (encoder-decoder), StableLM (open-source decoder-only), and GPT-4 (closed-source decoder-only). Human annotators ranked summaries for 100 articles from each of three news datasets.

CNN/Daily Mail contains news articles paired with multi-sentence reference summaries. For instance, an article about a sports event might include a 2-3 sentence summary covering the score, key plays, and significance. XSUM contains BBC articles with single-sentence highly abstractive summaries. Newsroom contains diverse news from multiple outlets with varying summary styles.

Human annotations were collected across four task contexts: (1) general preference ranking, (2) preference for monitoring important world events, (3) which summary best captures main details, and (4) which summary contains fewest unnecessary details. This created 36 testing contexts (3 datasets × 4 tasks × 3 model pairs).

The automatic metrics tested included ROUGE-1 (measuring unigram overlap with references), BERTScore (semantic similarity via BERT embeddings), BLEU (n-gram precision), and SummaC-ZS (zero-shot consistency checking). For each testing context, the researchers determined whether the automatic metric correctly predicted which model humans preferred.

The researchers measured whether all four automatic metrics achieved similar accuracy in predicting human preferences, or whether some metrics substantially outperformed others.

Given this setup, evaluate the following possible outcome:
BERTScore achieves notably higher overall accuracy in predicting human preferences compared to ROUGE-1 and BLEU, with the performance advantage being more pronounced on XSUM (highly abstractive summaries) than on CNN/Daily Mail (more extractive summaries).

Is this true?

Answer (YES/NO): NO